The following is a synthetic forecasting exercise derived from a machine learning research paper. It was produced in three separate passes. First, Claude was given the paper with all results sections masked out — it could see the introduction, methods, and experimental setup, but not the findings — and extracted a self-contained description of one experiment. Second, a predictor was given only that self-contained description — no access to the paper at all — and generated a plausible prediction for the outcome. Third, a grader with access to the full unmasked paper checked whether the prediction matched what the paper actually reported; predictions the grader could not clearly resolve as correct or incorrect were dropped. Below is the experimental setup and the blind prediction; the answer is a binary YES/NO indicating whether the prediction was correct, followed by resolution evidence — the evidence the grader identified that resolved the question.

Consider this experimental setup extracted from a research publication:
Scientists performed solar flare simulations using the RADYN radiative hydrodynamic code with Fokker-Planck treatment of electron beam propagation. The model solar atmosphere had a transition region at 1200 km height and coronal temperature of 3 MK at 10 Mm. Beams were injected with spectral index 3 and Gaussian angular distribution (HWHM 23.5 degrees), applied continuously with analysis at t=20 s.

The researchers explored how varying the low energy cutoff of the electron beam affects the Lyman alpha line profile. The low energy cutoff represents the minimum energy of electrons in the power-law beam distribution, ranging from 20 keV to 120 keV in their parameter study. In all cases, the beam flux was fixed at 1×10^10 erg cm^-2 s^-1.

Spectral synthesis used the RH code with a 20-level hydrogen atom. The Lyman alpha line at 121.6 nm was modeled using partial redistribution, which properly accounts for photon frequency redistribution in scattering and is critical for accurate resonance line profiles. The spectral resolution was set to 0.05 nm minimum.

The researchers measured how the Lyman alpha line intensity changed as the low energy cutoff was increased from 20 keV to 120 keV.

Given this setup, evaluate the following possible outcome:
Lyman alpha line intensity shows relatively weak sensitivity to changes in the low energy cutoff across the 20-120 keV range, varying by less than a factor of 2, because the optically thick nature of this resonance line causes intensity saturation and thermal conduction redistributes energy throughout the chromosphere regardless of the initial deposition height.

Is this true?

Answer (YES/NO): NO